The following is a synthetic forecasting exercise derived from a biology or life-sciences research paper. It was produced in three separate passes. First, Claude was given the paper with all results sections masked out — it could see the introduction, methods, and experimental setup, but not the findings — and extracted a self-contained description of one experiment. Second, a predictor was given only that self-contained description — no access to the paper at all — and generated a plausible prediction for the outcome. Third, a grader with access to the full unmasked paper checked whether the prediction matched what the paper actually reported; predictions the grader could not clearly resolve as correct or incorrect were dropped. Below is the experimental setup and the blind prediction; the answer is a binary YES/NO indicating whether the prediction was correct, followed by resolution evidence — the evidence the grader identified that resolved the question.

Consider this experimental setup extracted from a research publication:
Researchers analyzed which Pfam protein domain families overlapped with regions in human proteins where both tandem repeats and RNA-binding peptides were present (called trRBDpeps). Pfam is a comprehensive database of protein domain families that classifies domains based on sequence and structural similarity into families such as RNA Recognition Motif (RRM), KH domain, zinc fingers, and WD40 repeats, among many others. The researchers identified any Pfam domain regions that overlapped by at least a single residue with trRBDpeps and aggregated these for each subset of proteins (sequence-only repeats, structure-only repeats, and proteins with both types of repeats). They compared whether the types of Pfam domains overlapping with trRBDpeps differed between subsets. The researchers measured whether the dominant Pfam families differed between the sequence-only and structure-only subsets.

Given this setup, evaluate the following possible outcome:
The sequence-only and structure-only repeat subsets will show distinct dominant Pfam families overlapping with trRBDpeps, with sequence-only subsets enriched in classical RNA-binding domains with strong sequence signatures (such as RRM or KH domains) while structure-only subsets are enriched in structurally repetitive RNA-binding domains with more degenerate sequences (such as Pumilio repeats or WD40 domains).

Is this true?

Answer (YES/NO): NO